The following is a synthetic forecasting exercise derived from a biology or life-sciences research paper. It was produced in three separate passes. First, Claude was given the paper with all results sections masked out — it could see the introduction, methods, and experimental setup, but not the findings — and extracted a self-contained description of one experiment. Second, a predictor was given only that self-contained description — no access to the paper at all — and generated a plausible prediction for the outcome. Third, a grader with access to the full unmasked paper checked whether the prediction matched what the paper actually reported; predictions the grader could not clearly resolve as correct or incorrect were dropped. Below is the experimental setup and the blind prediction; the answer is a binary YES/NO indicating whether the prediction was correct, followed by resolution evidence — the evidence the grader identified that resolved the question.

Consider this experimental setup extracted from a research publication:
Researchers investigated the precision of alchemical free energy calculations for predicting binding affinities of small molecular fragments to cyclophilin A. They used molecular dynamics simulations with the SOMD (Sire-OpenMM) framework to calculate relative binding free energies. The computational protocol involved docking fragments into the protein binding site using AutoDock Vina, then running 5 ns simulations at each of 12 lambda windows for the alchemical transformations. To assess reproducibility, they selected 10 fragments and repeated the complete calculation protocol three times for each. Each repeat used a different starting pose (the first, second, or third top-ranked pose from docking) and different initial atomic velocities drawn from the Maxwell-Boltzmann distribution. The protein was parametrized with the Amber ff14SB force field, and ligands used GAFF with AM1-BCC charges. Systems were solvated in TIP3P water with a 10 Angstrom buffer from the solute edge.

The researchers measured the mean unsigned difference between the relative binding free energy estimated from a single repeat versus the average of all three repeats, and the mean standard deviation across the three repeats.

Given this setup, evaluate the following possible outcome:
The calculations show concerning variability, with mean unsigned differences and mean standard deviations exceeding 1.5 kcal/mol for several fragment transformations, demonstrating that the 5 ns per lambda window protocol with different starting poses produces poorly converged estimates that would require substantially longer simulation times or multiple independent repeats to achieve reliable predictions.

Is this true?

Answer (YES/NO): NO